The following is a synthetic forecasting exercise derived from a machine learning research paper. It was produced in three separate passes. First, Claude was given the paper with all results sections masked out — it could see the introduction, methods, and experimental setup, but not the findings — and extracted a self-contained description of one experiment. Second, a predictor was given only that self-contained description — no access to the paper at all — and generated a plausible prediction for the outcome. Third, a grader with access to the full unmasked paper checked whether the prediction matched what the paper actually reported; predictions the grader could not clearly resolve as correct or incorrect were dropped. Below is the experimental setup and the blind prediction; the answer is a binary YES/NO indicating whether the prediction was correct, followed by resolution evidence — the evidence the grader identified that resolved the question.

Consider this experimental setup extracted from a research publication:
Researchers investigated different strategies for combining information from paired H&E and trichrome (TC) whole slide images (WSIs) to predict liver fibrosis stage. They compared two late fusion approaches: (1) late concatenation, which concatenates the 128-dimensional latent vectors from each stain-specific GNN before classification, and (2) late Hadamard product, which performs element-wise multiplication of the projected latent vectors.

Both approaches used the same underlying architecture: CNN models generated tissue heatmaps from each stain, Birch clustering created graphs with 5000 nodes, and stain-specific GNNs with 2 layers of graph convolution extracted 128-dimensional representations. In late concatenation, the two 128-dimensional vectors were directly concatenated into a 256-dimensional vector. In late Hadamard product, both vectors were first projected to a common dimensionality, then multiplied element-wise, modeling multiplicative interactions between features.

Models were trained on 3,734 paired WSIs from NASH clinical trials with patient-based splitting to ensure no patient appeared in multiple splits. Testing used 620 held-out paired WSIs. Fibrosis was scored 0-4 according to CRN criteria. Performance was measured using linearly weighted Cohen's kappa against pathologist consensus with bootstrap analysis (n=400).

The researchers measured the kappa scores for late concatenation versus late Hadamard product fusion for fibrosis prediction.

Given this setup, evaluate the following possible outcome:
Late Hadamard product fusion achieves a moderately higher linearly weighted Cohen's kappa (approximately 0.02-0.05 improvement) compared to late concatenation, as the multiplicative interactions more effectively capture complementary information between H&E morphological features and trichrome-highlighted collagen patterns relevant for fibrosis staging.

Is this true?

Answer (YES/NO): NO